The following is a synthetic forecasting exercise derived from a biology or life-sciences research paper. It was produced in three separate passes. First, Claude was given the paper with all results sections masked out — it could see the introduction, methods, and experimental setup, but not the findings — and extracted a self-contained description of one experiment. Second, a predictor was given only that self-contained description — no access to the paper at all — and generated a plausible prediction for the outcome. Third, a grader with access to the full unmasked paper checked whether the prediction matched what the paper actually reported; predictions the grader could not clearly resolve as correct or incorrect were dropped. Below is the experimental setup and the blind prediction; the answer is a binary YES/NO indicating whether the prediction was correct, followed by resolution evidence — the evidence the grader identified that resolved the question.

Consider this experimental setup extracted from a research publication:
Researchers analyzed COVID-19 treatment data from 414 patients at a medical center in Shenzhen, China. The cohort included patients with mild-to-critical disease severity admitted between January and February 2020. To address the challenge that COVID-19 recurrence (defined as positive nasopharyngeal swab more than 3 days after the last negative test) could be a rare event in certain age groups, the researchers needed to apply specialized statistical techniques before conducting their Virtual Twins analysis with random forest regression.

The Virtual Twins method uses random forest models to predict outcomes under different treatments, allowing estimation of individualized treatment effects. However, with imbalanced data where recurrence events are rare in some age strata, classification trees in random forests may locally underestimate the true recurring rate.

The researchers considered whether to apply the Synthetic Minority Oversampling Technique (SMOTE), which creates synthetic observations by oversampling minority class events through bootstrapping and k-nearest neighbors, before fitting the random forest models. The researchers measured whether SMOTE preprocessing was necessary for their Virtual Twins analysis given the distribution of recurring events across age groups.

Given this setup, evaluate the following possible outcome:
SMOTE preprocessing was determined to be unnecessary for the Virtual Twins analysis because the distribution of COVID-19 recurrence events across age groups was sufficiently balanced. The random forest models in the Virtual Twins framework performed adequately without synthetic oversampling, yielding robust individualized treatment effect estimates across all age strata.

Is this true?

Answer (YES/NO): NO